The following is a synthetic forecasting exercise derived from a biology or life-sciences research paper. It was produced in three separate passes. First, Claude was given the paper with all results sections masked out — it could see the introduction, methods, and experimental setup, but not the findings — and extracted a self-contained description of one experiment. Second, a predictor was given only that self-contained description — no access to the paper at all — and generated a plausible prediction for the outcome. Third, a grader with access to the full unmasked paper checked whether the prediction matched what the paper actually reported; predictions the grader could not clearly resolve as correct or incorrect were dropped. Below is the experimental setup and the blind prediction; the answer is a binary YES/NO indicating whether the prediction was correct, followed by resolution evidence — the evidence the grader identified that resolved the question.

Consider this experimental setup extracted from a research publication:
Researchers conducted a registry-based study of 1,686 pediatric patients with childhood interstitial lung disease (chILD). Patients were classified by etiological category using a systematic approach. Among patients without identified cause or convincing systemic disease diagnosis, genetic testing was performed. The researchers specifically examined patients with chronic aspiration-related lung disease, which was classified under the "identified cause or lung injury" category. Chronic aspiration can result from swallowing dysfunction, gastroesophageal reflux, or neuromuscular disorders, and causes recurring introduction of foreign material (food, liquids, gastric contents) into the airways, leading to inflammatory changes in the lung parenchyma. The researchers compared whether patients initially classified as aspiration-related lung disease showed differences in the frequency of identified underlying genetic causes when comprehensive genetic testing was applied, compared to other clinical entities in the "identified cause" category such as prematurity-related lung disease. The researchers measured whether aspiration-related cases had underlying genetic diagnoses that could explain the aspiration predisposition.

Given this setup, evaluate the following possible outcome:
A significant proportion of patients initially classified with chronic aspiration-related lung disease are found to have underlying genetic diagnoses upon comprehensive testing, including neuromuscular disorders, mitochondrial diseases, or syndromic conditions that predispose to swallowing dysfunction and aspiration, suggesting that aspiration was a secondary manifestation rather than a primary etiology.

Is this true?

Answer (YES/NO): NO